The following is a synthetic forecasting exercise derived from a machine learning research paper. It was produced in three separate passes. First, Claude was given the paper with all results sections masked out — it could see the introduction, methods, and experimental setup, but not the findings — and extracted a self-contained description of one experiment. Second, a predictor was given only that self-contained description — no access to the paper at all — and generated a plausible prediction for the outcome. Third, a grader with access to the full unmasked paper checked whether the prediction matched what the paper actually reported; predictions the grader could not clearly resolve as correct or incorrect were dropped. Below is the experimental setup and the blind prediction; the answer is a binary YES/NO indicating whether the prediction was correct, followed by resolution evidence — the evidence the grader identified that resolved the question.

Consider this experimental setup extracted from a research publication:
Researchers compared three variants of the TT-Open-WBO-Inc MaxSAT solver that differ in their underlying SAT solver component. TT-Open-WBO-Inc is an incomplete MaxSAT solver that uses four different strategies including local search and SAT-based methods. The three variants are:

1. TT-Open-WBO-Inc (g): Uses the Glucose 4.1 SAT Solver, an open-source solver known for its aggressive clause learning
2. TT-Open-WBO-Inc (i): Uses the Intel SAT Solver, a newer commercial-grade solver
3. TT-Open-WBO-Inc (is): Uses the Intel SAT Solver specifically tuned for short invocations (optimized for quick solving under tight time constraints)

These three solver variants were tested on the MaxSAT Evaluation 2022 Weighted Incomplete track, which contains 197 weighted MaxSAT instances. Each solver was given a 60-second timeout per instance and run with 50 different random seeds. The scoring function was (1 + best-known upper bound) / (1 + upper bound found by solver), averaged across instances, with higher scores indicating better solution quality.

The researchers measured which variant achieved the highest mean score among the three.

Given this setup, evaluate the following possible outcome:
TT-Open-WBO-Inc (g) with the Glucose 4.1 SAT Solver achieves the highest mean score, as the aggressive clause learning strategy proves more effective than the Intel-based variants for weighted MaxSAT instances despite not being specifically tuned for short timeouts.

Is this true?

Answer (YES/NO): YES